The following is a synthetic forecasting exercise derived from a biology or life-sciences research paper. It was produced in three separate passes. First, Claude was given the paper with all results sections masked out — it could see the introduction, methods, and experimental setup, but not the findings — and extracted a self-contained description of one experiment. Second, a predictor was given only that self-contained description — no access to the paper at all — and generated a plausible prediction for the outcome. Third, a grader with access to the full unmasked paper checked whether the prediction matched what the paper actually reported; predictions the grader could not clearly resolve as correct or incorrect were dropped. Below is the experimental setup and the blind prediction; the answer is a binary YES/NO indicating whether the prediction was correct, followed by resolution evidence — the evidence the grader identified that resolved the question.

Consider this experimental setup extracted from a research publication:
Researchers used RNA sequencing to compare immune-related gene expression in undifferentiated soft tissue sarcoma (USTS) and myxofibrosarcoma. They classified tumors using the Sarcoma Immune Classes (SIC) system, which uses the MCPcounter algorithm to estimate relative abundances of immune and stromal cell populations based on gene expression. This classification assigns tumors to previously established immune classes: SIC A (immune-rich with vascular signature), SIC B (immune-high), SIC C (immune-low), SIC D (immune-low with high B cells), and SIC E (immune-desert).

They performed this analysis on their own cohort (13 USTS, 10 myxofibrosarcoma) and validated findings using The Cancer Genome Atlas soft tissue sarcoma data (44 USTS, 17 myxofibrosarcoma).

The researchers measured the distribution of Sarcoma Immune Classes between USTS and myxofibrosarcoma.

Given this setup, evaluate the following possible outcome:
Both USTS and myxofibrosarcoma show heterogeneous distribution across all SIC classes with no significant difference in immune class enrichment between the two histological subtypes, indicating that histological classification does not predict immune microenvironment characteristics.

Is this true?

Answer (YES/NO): NO